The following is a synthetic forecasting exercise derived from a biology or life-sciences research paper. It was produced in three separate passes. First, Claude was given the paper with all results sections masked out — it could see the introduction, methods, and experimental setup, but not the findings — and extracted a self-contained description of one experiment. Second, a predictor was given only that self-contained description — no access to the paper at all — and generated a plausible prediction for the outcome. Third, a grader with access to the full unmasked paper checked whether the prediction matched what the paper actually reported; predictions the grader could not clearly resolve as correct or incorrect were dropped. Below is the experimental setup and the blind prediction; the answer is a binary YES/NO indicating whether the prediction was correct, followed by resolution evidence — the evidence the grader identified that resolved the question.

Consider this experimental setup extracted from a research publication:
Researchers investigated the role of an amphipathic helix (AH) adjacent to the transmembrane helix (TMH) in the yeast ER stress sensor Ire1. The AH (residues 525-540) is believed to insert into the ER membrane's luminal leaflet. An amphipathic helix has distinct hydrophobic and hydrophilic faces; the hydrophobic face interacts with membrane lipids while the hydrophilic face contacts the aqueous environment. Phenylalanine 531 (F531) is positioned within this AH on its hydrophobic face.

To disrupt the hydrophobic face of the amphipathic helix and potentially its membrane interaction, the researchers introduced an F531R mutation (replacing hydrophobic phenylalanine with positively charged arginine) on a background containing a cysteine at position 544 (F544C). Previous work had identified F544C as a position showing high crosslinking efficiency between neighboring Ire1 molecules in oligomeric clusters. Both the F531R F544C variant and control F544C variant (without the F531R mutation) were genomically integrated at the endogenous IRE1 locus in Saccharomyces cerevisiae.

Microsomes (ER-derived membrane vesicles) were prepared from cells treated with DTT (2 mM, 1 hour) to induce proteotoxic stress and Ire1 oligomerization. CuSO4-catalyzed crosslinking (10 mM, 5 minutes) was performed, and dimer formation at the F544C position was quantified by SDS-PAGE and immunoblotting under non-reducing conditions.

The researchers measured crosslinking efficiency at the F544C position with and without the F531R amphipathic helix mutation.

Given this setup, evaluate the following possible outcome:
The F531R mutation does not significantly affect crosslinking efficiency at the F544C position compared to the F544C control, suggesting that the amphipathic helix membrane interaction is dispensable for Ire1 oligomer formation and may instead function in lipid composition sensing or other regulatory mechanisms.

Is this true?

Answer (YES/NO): NO